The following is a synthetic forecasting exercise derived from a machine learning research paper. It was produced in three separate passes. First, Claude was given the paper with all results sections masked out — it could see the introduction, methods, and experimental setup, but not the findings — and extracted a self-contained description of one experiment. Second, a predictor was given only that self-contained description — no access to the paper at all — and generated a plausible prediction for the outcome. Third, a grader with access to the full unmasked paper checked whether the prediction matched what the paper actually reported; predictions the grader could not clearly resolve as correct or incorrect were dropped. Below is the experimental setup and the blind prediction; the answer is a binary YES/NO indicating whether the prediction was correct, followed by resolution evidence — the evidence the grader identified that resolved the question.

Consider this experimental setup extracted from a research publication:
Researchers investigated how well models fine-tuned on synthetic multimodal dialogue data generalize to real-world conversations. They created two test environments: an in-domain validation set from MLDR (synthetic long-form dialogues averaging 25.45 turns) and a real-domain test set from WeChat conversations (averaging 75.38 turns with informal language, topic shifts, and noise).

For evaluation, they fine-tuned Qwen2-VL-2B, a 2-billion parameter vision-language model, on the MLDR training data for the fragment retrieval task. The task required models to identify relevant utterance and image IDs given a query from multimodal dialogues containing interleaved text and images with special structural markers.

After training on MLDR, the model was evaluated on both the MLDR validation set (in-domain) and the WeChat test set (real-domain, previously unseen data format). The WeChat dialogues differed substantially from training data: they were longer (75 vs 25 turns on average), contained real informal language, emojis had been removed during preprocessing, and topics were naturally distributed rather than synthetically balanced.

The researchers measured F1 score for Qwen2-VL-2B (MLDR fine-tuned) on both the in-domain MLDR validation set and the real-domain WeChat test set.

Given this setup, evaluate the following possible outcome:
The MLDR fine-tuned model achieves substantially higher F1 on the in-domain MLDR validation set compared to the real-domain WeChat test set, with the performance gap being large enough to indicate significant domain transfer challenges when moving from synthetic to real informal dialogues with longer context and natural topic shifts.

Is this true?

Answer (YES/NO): YES